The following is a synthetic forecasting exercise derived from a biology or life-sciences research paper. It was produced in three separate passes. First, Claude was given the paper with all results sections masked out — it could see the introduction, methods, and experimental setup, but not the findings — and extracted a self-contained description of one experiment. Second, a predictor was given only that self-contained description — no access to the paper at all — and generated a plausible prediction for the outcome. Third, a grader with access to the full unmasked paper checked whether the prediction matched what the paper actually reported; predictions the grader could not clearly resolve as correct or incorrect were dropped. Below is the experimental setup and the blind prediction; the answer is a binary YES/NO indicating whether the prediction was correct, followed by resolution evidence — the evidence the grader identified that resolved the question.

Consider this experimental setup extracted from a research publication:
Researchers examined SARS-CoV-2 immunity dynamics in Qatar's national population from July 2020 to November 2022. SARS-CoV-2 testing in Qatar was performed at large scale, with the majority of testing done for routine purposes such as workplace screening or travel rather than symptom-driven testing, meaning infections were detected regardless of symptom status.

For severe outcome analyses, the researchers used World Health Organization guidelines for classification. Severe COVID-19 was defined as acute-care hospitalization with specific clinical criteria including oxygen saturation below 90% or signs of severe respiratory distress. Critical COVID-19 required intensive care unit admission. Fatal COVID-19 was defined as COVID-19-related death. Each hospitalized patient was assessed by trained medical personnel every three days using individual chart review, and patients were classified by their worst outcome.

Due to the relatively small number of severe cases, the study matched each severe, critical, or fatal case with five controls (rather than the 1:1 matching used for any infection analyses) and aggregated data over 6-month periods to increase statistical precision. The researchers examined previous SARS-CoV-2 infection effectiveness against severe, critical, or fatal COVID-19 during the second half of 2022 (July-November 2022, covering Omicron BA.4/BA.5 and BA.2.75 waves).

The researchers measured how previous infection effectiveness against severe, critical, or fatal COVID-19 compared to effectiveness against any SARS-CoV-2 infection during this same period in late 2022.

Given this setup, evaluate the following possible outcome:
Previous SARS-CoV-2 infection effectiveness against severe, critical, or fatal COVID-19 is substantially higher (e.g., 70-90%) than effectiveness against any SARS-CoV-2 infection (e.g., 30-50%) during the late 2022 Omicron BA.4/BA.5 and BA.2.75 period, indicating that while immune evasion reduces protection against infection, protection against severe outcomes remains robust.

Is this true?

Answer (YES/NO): YES